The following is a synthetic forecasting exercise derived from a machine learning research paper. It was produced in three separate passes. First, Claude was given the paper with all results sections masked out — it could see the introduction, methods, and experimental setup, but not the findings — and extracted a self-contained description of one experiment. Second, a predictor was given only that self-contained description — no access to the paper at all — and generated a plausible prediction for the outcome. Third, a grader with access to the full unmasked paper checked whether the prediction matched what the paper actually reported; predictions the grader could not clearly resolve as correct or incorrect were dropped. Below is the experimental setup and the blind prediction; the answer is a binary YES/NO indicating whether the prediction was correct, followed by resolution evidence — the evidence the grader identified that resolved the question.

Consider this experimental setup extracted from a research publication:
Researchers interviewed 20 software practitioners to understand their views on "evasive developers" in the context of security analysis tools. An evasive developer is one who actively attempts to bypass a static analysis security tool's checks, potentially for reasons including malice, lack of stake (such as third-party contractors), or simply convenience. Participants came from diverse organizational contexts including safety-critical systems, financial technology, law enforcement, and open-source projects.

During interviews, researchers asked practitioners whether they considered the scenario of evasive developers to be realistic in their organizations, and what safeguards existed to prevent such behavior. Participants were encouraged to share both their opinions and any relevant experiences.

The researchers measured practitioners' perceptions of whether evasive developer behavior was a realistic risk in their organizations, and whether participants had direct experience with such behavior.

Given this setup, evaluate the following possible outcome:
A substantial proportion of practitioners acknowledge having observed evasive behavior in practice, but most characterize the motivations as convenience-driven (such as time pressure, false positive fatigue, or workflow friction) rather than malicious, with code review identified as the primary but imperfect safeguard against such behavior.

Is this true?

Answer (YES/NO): NO